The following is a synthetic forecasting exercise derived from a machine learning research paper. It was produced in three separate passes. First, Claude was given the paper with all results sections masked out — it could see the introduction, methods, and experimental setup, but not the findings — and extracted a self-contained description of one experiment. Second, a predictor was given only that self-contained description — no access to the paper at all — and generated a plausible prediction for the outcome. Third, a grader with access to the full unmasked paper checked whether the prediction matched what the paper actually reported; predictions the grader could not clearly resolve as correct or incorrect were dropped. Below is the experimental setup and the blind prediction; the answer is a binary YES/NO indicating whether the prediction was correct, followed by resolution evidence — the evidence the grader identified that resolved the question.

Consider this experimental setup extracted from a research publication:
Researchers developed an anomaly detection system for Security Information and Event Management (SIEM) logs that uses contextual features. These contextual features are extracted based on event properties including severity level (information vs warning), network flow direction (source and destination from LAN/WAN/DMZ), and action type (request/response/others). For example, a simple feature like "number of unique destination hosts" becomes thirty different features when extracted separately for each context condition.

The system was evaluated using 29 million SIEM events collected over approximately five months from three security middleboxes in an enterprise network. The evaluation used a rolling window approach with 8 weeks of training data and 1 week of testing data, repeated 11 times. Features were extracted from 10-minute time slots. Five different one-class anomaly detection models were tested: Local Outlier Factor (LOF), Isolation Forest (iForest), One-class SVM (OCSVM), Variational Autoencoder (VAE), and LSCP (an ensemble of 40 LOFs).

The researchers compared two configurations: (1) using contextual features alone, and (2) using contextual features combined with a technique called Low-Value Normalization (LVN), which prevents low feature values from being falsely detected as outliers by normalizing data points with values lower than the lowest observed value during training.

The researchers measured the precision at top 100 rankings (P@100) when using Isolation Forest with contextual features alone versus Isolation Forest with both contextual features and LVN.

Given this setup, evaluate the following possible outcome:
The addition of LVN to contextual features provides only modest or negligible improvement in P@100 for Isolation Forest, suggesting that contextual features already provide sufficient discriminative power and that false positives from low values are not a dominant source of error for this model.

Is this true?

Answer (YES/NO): NO